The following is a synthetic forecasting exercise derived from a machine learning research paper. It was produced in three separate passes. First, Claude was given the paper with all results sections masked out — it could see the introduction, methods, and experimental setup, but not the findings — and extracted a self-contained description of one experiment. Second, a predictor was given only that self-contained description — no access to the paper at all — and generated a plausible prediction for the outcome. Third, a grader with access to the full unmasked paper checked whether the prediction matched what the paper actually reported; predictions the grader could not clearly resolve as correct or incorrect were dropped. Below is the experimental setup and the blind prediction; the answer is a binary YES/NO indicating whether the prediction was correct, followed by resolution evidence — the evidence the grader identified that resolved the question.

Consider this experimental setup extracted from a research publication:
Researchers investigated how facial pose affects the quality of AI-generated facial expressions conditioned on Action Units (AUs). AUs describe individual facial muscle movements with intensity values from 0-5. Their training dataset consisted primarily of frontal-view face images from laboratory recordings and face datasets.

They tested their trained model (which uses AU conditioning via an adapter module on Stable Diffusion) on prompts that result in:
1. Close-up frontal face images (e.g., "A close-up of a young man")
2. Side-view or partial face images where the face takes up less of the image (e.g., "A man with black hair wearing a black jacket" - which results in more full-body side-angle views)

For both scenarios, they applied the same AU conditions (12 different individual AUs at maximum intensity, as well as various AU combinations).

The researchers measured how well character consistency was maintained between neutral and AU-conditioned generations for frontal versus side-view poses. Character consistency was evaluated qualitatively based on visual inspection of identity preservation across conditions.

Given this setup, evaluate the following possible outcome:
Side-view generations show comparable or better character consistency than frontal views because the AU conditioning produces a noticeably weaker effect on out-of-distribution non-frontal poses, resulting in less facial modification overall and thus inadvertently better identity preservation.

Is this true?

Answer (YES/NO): NO